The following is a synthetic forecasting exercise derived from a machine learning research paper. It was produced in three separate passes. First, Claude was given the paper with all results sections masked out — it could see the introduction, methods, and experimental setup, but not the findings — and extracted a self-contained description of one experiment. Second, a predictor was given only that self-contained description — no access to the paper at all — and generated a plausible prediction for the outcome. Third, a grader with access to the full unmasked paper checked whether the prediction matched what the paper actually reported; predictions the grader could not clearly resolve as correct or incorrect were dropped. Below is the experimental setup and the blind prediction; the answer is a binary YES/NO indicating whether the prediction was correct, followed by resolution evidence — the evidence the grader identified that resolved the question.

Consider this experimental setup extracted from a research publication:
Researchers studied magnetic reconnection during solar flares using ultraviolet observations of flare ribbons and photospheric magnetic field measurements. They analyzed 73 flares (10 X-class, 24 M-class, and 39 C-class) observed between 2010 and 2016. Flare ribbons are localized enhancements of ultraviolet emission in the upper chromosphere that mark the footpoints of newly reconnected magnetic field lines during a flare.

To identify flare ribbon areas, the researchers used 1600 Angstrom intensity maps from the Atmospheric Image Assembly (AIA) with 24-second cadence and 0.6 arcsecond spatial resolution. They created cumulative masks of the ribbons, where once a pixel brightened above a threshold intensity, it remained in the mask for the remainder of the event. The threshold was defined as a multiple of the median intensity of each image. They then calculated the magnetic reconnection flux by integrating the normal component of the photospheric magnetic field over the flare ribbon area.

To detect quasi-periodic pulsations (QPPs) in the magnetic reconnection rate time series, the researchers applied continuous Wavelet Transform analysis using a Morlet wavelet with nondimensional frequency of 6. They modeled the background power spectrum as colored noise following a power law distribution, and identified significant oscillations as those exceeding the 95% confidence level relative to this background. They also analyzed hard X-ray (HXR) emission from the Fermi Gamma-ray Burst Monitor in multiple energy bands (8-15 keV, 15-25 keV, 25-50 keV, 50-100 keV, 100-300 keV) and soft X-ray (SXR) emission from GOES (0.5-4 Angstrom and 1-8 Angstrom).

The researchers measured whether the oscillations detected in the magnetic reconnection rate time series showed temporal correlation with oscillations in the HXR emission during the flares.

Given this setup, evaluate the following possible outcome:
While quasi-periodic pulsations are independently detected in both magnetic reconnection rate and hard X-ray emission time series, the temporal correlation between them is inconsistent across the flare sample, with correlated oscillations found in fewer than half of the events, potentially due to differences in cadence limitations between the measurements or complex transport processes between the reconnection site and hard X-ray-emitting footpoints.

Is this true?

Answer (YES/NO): NO